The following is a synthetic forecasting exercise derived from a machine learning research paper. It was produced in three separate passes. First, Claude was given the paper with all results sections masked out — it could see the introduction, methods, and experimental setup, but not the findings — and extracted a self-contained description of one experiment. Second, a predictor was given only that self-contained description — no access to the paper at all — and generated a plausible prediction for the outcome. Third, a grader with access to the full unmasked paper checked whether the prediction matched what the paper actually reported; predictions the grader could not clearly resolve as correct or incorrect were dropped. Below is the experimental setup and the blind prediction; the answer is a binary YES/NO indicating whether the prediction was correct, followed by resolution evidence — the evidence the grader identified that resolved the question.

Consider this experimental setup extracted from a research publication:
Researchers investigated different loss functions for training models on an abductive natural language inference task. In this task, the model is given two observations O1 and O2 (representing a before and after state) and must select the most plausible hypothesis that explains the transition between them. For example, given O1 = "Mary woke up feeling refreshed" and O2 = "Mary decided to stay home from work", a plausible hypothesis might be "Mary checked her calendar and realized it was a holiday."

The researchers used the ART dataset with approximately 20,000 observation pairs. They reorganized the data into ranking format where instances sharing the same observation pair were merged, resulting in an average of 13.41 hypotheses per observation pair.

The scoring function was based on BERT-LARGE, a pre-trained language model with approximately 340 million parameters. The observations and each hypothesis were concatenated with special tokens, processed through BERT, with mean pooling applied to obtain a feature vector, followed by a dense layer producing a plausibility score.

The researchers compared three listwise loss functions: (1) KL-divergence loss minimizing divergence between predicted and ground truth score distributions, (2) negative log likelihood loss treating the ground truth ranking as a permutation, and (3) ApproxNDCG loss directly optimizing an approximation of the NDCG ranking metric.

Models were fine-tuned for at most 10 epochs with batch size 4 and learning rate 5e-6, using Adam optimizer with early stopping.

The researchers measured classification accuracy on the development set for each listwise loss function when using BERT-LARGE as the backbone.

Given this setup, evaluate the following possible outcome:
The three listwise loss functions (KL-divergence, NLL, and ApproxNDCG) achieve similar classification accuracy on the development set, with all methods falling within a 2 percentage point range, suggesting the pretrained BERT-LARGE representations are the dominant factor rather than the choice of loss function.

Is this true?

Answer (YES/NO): YES